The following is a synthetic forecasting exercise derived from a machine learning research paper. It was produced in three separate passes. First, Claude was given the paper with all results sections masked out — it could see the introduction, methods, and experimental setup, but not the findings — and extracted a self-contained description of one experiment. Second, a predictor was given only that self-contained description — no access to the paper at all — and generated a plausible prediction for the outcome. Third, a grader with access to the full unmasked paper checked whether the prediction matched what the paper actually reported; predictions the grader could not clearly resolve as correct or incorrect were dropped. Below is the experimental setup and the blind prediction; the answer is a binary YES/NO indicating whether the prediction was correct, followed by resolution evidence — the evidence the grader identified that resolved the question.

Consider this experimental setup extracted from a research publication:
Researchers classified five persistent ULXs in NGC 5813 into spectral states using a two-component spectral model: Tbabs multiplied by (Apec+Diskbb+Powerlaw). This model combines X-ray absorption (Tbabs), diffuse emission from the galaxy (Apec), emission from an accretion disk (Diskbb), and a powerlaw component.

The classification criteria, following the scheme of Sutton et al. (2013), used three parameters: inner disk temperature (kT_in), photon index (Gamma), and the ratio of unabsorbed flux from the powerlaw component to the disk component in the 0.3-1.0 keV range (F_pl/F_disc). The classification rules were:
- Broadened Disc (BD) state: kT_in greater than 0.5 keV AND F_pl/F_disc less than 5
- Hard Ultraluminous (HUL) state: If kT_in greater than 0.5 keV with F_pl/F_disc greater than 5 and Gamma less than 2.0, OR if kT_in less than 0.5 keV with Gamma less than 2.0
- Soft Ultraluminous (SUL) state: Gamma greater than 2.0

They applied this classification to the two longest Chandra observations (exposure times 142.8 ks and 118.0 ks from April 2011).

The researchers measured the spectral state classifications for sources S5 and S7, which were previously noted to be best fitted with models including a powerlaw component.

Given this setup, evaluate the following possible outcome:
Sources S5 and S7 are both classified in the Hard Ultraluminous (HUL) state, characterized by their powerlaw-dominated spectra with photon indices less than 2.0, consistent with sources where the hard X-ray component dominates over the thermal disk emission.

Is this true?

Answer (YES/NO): YES